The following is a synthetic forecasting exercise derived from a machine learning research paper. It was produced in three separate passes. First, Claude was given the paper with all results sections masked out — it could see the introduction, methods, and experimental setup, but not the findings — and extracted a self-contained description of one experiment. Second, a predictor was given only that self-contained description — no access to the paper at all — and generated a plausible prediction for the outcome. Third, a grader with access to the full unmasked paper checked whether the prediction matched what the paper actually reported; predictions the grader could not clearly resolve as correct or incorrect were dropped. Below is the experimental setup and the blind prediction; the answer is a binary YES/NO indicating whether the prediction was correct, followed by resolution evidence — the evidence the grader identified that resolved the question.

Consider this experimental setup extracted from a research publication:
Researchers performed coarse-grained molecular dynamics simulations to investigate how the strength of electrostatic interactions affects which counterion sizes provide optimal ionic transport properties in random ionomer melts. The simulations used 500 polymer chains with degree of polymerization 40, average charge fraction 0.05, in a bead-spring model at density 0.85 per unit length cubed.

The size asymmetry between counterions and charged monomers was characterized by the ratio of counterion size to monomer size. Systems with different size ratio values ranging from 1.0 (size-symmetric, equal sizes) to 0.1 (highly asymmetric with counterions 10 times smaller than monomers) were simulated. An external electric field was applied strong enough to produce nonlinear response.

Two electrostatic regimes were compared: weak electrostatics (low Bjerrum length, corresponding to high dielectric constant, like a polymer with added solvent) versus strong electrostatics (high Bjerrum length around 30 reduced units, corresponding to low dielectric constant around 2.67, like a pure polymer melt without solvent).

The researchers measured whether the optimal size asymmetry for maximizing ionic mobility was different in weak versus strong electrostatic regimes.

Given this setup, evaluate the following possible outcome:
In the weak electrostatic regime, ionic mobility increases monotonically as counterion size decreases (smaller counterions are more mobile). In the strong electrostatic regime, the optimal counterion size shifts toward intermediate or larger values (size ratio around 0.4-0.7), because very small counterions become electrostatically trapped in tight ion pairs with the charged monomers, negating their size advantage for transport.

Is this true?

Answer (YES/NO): NO